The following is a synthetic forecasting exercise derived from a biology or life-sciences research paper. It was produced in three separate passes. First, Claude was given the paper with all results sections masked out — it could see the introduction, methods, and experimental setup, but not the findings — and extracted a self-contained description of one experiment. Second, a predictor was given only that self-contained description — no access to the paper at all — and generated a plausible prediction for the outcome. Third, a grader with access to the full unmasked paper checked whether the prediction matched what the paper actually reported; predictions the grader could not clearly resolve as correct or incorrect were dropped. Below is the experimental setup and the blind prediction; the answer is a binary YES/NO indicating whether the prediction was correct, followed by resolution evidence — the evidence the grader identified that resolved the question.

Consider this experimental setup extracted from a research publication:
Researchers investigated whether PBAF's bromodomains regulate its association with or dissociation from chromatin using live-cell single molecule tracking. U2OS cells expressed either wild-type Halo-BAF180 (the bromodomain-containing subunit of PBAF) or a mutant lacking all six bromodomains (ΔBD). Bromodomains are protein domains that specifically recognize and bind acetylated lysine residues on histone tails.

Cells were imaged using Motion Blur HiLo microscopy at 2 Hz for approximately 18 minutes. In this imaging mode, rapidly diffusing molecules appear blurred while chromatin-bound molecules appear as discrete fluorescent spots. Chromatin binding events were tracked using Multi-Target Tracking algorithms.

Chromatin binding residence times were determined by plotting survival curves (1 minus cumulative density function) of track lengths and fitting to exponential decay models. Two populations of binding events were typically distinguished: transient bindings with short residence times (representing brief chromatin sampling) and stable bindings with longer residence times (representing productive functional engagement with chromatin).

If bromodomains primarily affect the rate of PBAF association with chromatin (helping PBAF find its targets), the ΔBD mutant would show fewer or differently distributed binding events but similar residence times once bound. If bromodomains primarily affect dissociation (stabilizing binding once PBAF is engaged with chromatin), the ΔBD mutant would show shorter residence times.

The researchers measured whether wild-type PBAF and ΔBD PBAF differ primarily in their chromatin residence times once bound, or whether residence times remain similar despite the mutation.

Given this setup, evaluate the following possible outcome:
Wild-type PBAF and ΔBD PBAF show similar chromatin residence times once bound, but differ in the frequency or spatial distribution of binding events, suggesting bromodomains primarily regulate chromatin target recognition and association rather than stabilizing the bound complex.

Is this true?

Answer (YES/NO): NO